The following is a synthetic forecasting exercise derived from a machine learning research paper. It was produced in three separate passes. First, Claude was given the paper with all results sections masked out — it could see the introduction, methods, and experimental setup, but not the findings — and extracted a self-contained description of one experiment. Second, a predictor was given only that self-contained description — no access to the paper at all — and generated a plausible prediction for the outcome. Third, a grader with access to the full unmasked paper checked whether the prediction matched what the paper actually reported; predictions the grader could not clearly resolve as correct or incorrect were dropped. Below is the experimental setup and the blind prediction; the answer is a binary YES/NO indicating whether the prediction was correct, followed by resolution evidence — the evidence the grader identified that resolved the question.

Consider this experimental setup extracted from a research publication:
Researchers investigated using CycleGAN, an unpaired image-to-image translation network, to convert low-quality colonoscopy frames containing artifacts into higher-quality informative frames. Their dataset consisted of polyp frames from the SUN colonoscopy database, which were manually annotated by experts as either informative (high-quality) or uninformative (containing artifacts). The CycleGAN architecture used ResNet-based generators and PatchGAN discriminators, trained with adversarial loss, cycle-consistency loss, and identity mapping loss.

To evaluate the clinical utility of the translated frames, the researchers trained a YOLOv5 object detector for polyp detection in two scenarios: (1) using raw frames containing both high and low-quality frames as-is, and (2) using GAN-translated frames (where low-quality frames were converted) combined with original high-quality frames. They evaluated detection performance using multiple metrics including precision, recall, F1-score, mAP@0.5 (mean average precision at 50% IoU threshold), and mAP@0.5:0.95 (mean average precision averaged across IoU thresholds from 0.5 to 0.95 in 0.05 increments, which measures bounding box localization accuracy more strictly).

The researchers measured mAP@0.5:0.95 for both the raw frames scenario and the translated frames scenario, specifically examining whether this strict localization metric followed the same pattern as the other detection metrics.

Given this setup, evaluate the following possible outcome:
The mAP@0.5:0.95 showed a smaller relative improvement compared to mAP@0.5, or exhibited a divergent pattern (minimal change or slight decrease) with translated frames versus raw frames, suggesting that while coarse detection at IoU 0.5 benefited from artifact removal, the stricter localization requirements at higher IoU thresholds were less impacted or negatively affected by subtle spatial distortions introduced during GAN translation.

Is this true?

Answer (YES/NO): YES